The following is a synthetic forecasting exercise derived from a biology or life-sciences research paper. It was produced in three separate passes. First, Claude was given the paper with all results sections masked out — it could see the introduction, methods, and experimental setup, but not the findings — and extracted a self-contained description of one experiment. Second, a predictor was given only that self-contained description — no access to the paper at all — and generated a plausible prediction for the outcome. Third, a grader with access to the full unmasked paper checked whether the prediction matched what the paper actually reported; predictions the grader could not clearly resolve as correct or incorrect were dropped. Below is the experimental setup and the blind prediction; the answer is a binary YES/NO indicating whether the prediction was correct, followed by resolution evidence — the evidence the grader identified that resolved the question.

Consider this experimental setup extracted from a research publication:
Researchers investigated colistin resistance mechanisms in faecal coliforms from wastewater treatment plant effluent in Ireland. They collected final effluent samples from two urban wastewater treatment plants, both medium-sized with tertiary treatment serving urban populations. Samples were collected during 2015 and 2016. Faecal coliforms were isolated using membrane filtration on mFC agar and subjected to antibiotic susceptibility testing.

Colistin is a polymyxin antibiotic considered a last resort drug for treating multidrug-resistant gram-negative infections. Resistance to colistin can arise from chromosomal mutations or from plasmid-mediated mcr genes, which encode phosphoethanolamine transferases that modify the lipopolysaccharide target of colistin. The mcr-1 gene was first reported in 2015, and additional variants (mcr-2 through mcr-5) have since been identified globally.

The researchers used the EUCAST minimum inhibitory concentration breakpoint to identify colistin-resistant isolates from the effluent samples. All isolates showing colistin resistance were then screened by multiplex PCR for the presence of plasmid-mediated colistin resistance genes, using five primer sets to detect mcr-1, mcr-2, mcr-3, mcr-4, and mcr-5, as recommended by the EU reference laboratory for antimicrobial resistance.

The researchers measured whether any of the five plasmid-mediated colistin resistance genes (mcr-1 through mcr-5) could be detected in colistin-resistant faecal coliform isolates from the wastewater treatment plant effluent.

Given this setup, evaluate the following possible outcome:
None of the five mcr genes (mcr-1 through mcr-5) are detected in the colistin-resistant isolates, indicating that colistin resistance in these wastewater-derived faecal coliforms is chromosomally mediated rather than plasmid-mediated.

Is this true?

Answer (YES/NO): NO